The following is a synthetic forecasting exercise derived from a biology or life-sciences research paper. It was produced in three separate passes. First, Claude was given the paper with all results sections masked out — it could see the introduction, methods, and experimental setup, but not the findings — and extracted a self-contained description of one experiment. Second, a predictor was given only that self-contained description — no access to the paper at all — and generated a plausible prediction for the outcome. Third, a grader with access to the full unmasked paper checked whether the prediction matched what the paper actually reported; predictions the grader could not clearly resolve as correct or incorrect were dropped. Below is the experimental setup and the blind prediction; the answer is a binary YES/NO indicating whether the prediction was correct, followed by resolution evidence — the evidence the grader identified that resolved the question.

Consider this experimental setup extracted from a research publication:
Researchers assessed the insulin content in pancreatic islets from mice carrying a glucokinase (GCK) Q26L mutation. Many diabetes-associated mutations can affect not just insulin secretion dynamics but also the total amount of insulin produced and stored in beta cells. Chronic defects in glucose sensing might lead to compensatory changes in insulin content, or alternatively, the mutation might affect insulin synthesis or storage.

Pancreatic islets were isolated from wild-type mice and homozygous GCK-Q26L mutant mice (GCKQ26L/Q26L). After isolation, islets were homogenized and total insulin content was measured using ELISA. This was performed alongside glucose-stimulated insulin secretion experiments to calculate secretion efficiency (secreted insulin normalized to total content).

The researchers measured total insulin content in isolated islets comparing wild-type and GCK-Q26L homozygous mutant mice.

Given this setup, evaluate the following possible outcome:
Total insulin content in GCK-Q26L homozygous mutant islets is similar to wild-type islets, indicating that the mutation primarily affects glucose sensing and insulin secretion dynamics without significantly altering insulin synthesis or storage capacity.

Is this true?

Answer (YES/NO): YES